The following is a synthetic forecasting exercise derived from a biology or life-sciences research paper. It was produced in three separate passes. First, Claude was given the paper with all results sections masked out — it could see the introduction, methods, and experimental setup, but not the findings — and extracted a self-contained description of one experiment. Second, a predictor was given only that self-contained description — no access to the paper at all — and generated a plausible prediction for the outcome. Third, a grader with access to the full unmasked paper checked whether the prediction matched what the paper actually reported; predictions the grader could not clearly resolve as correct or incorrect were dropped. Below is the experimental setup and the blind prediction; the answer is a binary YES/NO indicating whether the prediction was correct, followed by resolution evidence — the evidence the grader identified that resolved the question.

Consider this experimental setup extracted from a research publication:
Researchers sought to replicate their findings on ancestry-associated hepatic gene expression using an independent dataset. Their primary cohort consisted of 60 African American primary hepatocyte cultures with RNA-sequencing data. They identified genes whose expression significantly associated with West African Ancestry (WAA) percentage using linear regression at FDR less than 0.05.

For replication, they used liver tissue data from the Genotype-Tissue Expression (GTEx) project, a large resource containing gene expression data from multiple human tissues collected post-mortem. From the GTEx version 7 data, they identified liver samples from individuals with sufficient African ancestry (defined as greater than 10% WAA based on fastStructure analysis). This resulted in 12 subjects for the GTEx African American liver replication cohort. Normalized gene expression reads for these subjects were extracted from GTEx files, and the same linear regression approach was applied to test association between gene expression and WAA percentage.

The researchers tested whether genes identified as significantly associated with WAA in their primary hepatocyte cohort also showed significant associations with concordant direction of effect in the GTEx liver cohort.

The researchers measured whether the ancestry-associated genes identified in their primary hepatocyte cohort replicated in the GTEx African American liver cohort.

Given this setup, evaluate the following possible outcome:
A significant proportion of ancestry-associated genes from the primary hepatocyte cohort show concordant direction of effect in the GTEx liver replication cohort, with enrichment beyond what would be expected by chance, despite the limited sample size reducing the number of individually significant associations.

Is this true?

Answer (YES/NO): NO